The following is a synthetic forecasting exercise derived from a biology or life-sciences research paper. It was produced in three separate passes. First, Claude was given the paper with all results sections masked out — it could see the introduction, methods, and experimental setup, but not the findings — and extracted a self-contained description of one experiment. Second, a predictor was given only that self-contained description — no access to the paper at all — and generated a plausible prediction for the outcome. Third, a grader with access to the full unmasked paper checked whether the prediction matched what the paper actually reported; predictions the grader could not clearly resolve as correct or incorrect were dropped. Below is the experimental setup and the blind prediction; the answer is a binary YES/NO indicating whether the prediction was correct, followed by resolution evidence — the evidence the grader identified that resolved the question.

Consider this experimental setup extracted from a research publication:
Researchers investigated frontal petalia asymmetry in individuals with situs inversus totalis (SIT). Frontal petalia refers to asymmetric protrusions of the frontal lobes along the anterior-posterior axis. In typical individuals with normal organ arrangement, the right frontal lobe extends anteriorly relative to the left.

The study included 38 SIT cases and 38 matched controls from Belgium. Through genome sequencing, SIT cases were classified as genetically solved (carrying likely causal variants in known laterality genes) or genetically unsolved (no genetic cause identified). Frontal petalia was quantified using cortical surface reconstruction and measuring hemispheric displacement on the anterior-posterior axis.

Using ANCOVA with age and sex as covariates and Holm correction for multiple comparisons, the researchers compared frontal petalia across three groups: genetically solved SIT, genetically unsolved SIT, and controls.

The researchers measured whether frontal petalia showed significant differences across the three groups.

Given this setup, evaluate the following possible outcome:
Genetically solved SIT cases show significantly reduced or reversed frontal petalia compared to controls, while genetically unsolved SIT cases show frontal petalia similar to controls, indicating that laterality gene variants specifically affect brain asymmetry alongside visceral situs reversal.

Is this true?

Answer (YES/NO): NO